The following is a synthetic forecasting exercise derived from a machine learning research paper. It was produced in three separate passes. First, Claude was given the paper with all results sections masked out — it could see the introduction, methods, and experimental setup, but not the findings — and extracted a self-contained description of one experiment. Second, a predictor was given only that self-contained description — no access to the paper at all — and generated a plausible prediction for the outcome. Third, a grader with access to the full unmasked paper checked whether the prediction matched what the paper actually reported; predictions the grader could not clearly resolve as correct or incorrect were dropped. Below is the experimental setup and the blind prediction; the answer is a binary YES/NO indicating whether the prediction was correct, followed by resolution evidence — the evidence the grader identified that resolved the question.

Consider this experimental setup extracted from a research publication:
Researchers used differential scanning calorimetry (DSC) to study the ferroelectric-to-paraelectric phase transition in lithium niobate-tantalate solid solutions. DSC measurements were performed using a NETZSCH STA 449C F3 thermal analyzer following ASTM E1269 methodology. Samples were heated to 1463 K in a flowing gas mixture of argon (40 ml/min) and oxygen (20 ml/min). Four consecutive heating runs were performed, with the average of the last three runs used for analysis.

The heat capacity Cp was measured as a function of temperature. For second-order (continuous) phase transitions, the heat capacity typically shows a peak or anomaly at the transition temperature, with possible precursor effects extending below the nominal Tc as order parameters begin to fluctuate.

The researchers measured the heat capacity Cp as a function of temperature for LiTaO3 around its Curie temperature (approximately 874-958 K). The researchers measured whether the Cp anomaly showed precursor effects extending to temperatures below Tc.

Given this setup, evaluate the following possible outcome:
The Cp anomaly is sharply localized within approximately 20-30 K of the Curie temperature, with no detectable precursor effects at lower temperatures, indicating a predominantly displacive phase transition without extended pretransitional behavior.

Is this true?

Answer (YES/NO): YES